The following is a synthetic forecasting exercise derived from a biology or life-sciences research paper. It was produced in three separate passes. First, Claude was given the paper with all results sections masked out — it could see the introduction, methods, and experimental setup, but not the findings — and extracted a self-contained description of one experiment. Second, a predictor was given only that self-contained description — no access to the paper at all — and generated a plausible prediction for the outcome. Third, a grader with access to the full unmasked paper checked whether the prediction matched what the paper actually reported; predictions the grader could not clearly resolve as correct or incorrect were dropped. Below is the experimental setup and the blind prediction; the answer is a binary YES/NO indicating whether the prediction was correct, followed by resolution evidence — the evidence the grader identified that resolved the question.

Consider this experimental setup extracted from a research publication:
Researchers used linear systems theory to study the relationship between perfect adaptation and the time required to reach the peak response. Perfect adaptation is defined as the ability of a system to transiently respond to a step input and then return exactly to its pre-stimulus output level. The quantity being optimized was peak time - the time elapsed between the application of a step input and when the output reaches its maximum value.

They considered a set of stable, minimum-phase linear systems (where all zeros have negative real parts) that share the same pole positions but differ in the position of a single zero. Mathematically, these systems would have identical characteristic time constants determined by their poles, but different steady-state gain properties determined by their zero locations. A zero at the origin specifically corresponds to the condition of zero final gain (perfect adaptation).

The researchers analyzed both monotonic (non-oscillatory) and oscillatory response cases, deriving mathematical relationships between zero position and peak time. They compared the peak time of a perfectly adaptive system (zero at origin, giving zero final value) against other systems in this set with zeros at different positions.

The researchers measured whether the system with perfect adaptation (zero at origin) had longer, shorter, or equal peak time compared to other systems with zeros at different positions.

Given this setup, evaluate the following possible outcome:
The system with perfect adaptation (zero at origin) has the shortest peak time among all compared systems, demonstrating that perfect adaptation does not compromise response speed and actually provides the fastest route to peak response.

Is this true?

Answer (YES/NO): YES